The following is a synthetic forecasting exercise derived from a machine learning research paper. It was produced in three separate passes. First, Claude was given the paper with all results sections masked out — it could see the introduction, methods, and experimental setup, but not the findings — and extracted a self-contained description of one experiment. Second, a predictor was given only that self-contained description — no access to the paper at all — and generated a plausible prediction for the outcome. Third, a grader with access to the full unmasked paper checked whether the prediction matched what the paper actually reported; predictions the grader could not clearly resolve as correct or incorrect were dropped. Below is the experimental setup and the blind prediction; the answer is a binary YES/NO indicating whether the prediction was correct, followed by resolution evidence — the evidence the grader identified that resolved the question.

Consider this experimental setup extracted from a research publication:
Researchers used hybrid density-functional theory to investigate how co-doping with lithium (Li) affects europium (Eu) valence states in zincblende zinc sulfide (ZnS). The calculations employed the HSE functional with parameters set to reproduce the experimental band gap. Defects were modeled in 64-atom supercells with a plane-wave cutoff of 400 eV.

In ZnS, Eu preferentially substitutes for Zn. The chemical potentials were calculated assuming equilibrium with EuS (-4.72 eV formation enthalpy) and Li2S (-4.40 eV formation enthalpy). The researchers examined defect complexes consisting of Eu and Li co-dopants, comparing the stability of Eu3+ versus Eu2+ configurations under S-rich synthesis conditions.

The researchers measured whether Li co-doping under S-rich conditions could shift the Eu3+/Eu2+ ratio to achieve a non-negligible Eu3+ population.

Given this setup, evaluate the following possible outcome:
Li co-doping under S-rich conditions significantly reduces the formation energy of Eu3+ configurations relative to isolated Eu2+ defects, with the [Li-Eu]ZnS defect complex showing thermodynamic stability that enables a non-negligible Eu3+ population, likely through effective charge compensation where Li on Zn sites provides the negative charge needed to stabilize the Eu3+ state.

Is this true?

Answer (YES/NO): NO